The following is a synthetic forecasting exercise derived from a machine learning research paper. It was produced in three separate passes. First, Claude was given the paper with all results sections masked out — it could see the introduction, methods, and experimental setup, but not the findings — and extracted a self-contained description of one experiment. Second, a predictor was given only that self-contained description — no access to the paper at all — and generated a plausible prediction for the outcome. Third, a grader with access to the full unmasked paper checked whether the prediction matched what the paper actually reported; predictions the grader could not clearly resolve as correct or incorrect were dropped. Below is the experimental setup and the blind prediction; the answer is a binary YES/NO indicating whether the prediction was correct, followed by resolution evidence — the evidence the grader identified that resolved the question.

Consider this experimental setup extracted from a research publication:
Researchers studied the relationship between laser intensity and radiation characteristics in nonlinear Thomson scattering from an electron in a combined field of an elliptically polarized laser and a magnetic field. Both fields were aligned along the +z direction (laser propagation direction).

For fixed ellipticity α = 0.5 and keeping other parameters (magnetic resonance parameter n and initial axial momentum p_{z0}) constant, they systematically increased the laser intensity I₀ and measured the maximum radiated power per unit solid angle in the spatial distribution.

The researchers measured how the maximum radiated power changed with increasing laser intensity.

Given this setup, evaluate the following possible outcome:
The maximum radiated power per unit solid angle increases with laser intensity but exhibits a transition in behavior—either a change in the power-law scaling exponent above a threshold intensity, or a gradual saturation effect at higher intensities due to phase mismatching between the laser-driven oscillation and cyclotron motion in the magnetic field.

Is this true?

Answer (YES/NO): NO